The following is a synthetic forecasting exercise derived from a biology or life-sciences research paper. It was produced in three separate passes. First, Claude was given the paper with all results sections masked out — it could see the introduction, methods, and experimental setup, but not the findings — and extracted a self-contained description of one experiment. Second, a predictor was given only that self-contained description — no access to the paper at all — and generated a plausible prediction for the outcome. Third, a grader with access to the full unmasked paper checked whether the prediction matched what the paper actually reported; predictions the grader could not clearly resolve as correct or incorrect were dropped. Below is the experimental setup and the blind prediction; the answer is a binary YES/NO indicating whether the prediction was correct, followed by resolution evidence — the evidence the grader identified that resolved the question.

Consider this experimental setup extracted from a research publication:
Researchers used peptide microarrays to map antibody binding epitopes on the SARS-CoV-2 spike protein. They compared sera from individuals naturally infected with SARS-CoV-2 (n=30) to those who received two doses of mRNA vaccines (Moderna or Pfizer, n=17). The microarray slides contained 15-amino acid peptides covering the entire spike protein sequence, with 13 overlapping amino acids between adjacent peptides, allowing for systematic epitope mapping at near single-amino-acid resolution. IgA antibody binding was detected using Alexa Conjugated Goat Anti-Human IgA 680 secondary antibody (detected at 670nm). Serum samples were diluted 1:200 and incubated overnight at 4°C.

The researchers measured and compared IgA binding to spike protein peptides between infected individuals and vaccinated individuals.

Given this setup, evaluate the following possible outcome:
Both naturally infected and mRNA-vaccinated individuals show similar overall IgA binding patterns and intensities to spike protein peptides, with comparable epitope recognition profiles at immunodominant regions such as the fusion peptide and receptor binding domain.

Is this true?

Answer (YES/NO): NO